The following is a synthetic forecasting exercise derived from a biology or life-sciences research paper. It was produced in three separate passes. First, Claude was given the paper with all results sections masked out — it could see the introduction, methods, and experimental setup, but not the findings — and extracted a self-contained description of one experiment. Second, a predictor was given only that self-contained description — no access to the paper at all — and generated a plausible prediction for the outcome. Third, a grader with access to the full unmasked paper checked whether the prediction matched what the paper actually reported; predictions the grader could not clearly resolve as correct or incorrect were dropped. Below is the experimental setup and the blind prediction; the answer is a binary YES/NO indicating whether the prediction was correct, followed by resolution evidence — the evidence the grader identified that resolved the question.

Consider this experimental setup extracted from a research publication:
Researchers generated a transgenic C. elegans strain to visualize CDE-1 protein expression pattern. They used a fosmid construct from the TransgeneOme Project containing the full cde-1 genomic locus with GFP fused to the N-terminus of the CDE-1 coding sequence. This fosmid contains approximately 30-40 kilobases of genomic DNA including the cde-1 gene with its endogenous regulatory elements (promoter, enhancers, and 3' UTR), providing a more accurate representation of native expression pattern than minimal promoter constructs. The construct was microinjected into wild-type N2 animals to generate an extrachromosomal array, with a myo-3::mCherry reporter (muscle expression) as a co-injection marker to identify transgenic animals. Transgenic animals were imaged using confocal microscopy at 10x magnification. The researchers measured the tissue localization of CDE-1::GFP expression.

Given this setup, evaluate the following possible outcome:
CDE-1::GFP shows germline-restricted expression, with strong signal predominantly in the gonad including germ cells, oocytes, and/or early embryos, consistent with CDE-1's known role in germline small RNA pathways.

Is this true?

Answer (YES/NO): NO